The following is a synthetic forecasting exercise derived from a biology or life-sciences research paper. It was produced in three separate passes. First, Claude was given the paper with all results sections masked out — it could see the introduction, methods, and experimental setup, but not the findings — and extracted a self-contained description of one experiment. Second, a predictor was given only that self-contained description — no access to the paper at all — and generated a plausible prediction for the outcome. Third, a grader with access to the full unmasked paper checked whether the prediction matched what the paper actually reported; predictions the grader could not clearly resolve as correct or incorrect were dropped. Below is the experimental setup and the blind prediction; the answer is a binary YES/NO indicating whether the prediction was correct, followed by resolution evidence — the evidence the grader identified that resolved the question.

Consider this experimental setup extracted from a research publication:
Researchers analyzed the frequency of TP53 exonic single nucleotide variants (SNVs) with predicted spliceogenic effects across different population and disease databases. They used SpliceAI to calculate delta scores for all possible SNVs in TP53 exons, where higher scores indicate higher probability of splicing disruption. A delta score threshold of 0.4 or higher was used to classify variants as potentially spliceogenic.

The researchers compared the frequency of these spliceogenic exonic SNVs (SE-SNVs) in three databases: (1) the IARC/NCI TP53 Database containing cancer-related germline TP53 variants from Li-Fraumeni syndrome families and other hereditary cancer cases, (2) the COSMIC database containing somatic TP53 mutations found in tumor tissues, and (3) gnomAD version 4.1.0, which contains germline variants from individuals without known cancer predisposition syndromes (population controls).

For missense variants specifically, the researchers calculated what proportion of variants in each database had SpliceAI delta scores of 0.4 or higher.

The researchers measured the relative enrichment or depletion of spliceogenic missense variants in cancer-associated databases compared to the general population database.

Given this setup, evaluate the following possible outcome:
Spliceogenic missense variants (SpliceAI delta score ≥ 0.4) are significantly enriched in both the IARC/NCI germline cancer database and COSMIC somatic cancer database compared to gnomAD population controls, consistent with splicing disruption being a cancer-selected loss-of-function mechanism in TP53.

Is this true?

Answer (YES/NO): NO